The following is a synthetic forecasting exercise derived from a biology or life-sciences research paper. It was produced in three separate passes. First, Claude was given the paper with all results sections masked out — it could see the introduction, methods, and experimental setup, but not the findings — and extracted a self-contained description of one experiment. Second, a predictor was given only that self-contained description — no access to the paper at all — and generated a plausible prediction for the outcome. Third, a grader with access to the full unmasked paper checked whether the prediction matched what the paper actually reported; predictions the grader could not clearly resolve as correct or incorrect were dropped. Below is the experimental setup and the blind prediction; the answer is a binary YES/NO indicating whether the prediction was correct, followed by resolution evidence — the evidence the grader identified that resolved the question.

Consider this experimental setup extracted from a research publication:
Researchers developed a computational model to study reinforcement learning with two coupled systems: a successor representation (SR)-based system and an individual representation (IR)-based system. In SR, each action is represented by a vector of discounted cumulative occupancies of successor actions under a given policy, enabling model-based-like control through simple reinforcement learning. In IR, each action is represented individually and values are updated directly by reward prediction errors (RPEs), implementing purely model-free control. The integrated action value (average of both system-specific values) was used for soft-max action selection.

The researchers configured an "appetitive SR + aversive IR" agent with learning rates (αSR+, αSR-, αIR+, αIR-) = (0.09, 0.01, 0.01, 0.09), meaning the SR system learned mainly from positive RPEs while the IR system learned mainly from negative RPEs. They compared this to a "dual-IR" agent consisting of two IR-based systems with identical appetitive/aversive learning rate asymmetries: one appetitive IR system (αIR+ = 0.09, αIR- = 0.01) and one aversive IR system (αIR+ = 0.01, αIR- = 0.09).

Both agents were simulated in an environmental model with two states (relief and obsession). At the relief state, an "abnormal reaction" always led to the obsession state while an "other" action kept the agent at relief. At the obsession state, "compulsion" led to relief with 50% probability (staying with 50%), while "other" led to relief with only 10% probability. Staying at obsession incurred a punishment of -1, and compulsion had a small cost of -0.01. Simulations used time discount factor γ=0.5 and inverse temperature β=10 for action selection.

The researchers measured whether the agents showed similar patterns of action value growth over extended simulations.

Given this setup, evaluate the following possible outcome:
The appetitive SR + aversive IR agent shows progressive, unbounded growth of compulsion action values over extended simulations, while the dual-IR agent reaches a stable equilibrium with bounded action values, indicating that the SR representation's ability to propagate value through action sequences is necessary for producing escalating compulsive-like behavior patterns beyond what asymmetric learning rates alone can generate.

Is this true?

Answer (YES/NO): NO